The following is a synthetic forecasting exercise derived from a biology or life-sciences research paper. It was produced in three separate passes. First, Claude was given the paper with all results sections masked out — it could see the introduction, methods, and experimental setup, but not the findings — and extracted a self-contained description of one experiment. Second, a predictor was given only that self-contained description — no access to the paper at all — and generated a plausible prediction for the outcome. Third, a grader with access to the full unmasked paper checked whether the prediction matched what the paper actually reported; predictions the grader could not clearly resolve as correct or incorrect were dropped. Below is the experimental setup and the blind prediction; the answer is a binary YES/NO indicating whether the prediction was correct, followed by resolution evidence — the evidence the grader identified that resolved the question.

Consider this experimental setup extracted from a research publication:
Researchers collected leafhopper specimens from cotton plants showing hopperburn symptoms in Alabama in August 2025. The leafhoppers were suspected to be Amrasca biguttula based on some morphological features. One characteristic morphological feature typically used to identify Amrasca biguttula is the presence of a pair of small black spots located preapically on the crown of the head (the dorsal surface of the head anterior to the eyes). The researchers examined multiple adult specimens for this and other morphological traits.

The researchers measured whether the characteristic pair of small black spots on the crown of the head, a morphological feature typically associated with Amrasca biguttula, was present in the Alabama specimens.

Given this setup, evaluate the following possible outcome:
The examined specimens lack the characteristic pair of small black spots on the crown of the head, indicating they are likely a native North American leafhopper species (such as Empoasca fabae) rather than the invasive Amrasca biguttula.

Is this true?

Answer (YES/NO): NO